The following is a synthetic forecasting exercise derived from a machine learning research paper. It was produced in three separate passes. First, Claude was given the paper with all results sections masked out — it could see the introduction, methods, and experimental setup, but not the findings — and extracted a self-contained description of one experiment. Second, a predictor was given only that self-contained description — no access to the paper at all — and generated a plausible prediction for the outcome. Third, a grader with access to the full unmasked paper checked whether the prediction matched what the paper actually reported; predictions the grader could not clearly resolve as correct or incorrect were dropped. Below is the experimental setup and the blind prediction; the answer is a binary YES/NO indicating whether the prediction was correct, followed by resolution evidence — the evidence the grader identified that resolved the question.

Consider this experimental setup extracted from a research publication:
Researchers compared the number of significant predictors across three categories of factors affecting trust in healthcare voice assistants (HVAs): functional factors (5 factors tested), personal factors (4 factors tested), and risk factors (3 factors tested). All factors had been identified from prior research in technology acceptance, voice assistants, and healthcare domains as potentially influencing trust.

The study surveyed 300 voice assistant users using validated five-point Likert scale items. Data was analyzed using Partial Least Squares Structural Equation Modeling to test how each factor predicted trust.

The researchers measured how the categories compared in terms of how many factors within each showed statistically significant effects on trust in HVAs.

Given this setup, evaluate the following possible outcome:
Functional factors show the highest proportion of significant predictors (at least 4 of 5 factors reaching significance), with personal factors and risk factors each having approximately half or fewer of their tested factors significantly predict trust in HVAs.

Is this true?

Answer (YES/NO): NO